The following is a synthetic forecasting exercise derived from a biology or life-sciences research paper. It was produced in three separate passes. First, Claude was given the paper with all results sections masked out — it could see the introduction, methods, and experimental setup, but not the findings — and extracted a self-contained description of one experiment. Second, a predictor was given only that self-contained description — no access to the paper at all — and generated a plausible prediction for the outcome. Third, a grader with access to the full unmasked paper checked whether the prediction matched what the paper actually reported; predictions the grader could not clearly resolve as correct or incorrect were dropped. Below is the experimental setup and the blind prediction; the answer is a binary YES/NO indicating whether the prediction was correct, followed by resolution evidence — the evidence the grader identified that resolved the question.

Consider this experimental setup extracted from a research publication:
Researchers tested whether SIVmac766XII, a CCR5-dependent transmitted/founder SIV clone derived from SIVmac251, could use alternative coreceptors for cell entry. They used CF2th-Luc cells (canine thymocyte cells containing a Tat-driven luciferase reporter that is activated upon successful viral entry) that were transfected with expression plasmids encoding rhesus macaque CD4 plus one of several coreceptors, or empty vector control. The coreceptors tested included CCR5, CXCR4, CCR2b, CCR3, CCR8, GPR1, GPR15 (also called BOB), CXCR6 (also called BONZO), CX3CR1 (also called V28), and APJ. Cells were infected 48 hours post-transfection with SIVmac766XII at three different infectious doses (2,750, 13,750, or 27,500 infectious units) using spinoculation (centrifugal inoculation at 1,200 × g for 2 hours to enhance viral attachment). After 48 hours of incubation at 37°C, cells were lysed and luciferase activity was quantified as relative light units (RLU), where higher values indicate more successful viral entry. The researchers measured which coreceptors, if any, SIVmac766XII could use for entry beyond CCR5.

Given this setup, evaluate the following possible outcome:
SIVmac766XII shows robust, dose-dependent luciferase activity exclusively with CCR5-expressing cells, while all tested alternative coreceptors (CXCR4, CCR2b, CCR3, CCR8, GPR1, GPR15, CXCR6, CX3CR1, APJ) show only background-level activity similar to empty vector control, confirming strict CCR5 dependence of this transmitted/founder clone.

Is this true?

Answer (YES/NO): NO